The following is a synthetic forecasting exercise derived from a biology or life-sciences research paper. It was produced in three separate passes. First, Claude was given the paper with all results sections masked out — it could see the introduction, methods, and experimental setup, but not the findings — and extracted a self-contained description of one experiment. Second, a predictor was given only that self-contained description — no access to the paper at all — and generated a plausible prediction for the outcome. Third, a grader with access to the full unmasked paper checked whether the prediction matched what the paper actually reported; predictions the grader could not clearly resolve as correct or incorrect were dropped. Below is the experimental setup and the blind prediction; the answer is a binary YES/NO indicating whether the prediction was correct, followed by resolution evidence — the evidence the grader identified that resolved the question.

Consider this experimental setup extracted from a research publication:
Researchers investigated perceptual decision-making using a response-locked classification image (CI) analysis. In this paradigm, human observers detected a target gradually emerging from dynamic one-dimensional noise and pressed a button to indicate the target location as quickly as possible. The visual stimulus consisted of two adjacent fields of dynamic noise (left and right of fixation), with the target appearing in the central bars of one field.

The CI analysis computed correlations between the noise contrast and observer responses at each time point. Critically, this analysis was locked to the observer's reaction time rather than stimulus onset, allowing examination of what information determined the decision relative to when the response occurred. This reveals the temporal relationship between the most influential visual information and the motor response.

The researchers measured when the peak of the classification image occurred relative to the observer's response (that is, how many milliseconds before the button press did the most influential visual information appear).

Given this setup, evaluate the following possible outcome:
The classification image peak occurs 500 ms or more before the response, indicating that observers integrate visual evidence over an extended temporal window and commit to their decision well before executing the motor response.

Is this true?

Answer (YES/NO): NO